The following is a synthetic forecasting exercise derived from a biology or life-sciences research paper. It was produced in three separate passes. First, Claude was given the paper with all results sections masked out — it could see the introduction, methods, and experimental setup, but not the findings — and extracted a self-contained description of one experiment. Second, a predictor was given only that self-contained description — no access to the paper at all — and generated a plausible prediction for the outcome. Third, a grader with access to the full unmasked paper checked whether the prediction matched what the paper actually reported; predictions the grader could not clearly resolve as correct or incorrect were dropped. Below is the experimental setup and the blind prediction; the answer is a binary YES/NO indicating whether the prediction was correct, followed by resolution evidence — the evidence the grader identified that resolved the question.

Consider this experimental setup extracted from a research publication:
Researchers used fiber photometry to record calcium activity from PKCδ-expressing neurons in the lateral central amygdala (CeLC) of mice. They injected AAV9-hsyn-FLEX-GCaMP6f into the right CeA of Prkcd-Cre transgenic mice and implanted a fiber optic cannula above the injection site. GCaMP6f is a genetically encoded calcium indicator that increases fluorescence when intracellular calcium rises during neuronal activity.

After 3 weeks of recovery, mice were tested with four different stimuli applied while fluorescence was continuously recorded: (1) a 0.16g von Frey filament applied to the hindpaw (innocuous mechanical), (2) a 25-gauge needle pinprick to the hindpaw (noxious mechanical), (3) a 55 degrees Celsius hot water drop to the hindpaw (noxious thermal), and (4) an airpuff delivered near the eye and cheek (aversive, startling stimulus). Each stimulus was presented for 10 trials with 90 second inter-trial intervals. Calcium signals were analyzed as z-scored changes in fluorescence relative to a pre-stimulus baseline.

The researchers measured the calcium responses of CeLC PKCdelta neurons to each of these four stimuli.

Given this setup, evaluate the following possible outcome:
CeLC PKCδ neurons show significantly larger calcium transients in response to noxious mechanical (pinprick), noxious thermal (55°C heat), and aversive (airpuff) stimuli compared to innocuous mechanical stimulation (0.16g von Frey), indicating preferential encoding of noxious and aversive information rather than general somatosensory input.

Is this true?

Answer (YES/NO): NO